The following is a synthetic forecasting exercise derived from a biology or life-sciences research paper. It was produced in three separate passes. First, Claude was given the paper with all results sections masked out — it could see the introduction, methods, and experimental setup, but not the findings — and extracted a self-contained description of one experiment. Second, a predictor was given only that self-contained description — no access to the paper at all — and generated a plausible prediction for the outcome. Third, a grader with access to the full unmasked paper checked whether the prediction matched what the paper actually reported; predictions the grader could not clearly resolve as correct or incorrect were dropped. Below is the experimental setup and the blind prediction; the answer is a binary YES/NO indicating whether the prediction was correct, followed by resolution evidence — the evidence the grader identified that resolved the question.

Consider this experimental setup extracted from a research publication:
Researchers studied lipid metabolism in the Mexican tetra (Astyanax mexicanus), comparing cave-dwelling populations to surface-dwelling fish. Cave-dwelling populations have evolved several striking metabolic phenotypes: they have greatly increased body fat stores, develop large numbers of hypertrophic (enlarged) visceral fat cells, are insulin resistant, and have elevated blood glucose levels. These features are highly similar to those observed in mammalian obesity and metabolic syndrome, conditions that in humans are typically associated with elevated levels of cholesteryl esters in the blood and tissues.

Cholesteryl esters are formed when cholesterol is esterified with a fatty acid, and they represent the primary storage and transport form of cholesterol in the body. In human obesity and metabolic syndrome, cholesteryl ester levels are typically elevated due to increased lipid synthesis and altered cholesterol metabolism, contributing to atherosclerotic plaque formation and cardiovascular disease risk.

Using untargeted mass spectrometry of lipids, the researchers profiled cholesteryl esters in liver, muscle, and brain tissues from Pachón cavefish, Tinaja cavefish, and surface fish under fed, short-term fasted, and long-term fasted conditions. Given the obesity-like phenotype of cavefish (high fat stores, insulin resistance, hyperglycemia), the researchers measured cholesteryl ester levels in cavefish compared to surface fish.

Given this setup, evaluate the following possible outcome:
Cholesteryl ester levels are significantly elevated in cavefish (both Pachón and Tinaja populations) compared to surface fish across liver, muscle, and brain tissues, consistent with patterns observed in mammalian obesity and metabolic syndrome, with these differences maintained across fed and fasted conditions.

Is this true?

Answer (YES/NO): NO